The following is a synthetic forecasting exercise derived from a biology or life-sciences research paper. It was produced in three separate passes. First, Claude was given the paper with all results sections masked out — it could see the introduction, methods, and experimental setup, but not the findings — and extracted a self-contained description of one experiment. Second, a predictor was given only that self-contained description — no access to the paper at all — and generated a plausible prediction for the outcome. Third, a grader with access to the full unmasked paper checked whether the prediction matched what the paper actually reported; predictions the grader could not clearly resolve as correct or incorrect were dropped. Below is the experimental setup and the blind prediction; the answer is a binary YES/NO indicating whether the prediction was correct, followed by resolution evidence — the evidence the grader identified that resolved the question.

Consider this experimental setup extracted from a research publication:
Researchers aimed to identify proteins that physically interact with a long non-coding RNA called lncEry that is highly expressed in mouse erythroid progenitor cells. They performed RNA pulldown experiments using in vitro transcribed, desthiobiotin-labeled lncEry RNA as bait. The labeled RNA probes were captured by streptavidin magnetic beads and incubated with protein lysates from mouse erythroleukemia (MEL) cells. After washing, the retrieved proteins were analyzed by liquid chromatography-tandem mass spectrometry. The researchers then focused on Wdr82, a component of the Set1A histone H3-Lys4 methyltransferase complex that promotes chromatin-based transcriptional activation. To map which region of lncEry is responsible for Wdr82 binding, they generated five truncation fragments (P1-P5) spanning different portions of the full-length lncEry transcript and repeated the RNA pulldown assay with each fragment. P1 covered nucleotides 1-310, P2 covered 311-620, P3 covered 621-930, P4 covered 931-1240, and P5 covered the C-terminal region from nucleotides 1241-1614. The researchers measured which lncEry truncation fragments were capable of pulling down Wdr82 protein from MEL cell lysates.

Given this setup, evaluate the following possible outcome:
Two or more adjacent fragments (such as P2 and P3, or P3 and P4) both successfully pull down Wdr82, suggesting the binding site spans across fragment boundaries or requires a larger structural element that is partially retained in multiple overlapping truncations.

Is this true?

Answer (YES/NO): NO